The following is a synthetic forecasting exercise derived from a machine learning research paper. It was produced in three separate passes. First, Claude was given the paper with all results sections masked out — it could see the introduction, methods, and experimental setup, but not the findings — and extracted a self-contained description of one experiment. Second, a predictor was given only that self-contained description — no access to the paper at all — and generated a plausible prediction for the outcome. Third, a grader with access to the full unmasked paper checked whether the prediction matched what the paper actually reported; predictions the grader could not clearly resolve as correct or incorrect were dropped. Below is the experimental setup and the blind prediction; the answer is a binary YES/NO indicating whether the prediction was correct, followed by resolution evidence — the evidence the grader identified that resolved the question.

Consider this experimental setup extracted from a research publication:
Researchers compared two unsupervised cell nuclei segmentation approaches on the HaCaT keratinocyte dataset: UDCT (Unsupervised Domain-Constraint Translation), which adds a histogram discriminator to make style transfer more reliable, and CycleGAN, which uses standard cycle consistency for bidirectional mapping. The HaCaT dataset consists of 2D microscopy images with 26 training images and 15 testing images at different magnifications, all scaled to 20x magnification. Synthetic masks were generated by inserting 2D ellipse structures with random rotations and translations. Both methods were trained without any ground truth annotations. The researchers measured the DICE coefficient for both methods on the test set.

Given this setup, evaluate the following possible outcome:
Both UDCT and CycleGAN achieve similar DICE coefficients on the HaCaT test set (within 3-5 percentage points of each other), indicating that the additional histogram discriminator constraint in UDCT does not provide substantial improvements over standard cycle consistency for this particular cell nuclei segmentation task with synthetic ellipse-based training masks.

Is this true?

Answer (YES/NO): NO